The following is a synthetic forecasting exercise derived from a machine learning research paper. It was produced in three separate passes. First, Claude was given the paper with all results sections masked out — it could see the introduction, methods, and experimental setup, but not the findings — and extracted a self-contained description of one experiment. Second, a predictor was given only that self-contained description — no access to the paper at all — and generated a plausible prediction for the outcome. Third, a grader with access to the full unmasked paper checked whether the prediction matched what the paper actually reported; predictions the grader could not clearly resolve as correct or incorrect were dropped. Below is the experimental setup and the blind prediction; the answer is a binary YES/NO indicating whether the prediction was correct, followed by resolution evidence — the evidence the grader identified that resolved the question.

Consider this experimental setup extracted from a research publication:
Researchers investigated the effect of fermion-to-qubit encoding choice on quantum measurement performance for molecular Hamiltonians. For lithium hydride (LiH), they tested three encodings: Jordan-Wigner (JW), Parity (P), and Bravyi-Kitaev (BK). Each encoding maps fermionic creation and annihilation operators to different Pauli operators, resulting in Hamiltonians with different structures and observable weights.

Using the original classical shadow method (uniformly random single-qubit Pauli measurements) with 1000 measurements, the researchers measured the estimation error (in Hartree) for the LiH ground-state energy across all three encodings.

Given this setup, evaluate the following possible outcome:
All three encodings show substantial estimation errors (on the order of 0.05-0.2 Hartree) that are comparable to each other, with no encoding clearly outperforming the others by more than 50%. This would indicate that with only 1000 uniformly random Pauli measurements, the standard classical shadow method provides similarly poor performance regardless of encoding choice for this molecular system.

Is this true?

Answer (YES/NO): NO